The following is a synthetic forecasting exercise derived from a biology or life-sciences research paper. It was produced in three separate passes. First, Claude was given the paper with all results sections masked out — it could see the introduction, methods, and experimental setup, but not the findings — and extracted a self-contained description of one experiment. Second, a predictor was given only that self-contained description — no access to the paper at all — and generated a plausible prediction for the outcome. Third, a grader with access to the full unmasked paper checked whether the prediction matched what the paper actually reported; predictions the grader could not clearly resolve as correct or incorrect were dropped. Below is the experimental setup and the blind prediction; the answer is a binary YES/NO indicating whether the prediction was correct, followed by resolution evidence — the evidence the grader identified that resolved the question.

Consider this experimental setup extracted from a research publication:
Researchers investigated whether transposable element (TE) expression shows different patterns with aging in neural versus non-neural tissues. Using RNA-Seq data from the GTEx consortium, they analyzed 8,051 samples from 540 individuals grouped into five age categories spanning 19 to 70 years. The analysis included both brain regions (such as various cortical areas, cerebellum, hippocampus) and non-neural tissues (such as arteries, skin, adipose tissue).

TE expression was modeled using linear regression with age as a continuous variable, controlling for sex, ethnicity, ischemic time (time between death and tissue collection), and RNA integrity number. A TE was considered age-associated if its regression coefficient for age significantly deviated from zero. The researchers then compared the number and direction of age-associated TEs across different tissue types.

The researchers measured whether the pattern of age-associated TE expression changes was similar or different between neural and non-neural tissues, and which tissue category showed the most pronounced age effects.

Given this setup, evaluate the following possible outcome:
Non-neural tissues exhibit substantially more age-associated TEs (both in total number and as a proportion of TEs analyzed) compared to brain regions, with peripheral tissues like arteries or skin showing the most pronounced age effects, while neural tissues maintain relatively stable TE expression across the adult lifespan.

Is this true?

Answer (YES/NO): YES